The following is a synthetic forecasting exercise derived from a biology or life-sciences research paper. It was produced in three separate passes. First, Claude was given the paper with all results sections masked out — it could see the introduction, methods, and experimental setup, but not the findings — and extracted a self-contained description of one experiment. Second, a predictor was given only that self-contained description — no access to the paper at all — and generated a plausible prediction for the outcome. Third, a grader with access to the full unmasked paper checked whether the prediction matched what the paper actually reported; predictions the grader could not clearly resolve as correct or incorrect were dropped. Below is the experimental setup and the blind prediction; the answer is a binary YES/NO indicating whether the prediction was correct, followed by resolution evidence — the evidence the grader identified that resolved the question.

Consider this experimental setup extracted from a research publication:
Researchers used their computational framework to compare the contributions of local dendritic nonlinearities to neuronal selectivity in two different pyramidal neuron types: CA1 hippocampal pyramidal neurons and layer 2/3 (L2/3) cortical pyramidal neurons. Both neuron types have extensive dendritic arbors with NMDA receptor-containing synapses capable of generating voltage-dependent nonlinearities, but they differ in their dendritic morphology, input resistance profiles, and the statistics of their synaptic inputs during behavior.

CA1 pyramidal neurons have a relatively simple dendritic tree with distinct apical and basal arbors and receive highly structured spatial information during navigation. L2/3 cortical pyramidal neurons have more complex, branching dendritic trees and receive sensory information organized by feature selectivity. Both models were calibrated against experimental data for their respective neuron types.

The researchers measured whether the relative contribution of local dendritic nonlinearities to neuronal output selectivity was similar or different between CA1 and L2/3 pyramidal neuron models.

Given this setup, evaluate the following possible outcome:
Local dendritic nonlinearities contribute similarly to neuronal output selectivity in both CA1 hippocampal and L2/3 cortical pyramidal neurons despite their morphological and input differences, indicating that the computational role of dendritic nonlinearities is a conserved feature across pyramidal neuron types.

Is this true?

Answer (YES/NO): YES